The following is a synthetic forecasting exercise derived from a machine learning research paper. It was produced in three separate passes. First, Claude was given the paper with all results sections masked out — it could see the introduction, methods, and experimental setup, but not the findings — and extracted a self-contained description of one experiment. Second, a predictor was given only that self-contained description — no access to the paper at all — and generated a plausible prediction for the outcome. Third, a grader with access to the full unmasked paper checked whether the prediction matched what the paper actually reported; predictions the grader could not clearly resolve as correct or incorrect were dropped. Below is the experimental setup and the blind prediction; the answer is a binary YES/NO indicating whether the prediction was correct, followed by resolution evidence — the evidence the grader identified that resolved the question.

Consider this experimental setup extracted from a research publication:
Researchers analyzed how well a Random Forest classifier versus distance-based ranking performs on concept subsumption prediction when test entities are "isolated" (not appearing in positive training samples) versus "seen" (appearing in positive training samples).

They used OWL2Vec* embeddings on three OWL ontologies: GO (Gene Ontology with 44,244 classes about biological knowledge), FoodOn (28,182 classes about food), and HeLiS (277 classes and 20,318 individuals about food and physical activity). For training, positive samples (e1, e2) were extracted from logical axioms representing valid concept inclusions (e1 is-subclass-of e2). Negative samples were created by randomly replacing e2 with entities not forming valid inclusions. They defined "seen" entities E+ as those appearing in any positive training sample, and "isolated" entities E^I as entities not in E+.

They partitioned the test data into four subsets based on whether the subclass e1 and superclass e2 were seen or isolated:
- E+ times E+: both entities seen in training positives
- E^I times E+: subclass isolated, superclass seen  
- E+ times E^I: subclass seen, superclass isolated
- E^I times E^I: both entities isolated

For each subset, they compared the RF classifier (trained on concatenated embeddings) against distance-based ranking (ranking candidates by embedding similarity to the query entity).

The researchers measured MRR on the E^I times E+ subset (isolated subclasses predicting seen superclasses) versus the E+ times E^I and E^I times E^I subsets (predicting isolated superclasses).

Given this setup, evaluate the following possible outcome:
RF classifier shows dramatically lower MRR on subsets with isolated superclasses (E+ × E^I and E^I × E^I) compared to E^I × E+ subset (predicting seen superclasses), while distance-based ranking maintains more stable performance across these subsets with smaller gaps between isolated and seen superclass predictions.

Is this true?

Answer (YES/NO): NO